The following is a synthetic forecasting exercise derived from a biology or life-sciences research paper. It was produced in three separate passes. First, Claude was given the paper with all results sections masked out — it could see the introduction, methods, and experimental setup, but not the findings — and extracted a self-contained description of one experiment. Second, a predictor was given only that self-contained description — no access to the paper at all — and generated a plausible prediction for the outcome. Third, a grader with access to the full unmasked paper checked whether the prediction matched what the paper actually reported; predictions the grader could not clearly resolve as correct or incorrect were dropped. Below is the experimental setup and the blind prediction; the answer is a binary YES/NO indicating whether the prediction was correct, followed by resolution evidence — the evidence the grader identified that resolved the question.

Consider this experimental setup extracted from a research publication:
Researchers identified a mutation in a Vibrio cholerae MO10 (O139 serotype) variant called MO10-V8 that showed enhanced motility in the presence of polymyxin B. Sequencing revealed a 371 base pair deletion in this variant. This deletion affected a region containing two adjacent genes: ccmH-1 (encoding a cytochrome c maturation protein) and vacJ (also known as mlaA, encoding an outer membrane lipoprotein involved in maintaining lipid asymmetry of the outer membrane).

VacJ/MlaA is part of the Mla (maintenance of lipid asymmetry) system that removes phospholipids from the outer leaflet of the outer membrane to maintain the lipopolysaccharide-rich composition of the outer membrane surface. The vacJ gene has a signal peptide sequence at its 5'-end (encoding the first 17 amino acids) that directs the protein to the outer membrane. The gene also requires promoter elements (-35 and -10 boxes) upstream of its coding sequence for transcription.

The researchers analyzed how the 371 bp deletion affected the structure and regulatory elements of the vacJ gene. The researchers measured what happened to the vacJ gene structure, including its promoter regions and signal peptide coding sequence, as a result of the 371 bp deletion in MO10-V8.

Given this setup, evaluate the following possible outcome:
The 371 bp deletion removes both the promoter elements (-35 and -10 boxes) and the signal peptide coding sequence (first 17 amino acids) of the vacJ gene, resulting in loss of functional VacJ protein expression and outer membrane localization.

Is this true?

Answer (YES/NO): YES